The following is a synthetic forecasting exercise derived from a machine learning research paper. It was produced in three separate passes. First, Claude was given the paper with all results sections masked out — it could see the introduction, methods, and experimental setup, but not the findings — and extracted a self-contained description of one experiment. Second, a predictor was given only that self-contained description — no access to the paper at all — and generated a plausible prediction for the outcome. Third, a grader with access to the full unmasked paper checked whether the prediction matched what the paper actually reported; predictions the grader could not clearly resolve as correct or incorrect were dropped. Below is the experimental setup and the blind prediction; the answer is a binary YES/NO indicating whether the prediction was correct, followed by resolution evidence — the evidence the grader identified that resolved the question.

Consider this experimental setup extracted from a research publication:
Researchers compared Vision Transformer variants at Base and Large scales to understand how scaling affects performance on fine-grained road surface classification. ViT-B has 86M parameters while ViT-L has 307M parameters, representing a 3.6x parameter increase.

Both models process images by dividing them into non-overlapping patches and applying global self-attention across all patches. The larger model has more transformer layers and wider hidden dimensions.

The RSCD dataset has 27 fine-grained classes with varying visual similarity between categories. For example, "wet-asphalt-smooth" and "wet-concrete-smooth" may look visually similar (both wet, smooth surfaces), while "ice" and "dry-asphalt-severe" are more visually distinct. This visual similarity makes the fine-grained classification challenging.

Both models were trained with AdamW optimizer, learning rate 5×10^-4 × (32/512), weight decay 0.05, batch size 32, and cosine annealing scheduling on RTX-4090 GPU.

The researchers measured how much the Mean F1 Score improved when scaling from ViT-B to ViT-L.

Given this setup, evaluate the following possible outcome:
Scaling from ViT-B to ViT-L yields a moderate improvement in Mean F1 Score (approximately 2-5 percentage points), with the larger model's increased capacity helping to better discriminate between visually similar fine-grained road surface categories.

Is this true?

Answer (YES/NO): YES